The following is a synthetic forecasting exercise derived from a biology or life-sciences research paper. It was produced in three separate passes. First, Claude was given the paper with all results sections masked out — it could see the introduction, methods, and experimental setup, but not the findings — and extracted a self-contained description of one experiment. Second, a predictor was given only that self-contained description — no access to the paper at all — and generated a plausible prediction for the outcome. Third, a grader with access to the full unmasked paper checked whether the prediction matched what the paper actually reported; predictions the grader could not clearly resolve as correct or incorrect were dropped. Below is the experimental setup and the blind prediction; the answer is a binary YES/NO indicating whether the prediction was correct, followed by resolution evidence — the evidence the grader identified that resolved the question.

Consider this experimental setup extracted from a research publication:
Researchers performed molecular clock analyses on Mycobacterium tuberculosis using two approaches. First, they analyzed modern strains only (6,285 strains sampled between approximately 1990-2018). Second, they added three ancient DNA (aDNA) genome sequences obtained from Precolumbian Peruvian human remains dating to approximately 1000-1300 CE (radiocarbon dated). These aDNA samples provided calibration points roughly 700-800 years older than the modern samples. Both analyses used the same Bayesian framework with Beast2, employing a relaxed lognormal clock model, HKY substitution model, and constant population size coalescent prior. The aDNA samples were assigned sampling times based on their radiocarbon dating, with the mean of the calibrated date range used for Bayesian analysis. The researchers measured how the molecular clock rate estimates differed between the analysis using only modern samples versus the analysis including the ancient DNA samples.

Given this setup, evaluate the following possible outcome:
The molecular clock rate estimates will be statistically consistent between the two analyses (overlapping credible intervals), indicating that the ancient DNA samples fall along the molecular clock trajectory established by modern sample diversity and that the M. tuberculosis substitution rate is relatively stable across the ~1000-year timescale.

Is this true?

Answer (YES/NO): YES